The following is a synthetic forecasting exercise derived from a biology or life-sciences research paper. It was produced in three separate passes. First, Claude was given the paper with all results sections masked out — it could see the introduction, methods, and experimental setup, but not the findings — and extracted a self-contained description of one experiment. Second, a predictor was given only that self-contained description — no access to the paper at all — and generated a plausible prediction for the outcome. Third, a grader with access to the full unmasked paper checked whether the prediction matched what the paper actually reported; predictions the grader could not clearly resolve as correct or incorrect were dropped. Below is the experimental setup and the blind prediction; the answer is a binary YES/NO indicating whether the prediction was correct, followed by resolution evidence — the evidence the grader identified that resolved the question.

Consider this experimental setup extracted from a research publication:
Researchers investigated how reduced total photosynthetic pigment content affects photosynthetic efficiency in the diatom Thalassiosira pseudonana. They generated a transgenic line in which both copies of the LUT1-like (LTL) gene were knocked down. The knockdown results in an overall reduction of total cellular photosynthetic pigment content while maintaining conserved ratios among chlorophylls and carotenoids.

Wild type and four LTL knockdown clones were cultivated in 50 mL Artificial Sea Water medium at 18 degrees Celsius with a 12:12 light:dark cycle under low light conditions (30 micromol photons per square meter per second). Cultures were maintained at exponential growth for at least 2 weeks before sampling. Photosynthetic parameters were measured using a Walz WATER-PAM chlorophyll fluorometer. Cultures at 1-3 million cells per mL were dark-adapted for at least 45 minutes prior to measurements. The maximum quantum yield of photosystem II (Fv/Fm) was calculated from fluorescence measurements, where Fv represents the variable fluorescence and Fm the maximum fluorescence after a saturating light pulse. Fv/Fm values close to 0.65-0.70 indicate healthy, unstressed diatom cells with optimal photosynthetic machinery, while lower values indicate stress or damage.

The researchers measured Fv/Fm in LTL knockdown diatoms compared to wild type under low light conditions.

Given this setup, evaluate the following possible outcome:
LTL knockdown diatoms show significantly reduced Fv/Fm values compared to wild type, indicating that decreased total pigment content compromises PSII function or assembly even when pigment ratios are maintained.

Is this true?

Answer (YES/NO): NO